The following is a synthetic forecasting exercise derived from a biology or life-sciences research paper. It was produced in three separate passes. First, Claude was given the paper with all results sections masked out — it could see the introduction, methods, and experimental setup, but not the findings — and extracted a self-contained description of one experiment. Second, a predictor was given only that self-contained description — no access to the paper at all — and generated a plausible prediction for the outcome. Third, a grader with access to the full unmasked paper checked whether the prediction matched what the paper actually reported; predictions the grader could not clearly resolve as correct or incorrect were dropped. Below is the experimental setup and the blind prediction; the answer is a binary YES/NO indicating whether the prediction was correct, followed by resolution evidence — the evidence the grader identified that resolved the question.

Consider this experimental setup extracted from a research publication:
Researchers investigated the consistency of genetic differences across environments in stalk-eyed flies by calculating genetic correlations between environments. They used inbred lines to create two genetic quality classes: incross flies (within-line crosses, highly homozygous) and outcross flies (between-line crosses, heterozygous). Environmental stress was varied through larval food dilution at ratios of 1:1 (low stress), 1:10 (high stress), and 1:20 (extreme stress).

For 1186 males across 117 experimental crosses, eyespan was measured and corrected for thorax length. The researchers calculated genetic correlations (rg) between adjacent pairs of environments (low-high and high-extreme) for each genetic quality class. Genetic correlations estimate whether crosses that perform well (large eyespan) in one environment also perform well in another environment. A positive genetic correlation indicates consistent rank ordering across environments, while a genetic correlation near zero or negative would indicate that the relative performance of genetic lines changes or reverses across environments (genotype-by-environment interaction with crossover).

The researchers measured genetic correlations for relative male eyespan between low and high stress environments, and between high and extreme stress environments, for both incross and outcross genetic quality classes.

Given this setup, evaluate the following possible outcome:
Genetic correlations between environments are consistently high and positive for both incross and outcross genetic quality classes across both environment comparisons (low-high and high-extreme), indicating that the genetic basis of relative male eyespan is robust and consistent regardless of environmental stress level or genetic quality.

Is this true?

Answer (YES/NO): NO